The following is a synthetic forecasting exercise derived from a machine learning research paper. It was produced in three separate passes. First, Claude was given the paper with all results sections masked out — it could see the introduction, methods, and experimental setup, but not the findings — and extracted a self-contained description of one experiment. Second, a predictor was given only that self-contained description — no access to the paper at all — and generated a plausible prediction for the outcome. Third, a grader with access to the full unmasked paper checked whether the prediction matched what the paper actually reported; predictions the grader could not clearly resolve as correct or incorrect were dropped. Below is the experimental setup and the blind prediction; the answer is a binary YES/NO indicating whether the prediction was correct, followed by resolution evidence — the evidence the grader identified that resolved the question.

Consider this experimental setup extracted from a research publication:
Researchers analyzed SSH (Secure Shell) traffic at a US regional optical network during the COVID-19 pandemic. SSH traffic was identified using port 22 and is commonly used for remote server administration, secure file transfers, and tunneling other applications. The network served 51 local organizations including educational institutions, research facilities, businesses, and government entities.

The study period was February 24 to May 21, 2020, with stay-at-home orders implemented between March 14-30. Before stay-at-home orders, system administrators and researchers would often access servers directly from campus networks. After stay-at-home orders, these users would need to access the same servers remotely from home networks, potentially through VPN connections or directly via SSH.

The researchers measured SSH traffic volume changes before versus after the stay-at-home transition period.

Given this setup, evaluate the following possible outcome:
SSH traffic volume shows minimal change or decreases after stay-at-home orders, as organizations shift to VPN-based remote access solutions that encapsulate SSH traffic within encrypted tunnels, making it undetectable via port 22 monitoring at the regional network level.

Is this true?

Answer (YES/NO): YES